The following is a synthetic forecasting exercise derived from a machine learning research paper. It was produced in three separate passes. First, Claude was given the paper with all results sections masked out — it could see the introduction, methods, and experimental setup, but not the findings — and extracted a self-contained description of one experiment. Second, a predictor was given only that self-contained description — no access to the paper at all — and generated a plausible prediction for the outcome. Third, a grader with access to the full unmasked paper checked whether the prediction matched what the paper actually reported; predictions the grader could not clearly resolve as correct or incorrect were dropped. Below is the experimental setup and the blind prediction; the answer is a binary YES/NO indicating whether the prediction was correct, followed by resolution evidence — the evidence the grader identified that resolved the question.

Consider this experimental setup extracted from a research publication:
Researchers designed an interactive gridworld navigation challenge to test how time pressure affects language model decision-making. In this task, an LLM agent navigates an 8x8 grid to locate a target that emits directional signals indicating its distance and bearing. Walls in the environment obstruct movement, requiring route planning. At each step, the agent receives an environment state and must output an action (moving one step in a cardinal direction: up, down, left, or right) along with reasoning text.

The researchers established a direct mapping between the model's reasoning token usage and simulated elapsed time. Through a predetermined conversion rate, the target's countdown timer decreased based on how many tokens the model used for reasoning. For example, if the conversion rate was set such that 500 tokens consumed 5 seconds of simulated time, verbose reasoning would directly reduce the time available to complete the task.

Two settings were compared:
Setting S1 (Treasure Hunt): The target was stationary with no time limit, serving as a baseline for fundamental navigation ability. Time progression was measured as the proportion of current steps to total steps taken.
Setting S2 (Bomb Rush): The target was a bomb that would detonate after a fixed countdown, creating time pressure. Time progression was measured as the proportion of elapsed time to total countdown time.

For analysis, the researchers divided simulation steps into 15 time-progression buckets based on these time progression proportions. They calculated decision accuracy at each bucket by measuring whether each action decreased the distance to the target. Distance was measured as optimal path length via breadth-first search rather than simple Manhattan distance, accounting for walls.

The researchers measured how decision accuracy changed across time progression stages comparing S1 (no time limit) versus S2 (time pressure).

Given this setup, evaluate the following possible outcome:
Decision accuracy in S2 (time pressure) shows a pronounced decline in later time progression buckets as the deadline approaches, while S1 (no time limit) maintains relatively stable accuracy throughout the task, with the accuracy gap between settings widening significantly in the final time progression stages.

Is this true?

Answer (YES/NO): NO